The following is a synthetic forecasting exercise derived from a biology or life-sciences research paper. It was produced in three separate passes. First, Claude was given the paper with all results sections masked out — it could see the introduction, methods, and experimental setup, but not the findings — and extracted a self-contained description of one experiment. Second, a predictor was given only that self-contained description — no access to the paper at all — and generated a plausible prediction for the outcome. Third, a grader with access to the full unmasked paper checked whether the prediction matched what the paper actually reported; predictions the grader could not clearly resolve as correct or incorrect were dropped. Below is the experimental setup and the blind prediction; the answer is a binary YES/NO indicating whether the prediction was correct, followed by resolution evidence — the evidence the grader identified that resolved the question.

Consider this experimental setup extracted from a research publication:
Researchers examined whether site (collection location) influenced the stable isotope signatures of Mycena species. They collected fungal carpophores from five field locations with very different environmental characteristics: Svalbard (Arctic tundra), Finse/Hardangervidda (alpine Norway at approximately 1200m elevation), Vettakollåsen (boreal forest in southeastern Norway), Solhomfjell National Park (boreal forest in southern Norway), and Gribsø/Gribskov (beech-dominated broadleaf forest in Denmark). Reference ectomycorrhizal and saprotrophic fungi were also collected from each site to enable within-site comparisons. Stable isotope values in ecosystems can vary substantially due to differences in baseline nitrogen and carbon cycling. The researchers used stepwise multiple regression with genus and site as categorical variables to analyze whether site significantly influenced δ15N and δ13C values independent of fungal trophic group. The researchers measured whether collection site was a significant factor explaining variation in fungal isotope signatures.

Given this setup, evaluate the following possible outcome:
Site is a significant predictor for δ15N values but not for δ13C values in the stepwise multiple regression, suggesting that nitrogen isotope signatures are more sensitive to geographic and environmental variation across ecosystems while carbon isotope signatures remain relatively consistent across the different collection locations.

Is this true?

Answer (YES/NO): NO